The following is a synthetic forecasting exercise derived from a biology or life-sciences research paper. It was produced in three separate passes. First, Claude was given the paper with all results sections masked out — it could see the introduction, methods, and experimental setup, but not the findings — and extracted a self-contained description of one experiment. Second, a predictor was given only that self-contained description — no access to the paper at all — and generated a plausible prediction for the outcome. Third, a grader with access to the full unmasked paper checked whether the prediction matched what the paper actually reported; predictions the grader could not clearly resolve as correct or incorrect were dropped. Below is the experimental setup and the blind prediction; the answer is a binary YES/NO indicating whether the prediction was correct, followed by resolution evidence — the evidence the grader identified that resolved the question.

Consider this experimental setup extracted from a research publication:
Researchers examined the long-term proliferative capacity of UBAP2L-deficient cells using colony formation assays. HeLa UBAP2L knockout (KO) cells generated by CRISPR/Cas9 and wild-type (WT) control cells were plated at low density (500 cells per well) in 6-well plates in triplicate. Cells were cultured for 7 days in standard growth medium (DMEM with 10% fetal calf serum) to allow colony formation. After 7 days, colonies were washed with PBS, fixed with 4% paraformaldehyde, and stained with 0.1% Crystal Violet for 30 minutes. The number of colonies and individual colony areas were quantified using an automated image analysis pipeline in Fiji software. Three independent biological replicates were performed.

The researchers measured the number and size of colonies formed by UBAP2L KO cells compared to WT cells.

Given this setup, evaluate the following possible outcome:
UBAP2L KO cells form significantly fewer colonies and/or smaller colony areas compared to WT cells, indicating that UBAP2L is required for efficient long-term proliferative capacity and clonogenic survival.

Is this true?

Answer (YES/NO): YES